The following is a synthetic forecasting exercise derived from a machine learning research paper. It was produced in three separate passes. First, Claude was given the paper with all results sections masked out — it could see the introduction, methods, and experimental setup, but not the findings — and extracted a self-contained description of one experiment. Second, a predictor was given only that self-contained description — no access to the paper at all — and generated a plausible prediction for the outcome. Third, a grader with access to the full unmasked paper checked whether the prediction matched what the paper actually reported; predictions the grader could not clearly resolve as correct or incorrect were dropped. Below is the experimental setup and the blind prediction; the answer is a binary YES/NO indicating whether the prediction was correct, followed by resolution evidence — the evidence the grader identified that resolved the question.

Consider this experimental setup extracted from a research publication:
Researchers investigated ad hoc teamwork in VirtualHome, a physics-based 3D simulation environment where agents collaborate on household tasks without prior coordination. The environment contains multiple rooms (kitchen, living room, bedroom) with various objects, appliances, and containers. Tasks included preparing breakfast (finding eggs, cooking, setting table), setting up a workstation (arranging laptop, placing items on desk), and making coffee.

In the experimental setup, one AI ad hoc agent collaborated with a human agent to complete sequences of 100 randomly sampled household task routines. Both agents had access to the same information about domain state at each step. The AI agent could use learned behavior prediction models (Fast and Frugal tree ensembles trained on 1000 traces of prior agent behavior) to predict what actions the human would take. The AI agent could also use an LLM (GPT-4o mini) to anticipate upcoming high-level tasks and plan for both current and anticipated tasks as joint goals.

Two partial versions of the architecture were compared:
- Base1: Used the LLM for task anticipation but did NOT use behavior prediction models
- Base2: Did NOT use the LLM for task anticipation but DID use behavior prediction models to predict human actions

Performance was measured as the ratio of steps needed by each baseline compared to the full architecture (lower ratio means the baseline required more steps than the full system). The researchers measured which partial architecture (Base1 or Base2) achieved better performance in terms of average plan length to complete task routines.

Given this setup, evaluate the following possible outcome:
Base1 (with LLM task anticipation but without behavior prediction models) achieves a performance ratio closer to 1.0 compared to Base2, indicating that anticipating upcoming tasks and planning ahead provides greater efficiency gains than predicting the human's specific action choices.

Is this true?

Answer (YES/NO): YES